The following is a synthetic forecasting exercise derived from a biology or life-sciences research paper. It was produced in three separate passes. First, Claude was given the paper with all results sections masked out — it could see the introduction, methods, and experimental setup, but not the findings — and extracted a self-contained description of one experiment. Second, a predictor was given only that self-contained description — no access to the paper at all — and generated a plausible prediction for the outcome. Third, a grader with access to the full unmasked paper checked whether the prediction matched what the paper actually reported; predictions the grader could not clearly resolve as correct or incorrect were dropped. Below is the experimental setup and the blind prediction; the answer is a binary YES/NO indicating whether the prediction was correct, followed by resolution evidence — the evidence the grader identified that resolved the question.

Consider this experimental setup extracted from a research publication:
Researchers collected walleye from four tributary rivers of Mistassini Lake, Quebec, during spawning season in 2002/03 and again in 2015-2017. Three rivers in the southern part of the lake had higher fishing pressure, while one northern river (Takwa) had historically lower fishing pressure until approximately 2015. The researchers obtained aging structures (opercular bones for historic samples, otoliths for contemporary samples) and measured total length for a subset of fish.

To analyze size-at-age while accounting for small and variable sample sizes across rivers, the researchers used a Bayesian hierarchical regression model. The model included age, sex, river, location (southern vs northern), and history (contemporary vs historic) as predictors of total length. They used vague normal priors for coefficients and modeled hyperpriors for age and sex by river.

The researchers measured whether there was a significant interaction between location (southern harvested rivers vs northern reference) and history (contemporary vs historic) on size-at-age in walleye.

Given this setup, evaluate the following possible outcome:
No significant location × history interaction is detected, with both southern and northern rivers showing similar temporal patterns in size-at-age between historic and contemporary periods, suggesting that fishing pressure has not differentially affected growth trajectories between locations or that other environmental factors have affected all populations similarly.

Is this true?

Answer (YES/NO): NO